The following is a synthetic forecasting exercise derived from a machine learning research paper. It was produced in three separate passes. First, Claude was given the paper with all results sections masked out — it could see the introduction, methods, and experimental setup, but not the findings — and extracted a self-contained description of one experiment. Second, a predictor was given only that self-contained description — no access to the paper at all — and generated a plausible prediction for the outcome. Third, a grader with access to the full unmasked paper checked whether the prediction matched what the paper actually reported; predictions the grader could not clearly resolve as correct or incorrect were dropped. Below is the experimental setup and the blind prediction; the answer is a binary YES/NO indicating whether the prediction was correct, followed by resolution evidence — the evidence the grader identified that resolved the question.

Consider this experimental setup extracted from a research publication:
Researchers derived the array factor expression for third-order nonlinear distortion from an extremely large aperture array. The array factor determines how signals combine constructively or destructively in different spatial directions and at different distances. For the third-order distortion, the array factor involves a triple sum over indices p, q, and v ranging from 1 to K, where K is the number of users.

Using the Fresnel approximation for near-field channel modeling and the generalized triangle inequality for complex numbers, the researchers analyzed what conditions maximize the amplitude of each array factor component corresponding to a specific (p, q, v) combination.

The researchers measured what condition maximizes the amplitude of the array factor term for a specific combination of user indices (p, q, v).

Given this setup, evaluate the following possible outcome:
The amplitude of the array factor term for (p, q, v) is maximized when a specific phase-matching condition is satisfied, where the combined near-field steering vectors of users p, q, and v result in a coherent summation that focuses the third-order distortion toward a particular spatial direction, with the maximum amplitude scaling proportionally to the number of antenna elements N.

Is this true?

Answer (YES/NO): NO